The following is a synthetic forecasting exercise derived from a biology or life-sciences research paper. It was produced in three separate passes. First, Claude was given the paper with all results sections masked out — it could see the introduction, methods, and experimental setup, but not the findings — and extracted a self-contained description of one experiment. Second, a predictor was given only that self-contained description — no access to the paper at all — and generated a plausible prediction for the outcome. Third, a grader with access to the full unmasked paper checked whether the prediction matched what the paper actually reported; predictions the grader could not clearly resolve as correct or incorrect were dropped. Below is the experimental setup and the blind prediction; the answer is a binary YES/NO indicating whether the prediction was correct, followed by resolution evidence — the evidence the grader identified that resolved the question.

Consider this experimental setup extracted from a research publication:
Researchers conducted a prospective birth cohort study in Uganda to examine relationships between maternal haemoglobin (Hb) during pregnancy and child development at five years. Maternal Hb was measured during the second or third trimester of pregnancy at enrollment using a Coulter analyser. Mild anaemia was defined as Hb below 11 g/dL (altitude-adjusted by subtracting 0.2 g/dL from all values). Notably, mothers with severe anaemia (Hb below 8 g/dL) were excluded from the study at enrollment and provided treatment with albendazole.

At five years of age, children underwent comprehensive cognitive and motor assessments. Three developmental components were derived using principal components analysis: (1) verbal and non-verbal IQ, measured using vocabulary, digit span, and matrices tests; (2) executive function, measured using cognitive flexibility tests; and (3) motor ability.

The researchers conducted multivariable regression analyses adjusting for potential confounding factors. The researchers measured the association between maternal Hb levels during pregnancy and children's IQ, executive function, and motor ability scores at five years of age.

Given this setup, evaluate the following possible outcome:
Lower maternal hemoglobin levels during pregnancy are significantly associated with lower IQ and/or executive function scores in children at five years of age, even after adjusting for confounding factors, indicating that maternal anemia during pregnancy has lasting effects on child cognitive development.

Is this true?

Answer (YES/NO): NO